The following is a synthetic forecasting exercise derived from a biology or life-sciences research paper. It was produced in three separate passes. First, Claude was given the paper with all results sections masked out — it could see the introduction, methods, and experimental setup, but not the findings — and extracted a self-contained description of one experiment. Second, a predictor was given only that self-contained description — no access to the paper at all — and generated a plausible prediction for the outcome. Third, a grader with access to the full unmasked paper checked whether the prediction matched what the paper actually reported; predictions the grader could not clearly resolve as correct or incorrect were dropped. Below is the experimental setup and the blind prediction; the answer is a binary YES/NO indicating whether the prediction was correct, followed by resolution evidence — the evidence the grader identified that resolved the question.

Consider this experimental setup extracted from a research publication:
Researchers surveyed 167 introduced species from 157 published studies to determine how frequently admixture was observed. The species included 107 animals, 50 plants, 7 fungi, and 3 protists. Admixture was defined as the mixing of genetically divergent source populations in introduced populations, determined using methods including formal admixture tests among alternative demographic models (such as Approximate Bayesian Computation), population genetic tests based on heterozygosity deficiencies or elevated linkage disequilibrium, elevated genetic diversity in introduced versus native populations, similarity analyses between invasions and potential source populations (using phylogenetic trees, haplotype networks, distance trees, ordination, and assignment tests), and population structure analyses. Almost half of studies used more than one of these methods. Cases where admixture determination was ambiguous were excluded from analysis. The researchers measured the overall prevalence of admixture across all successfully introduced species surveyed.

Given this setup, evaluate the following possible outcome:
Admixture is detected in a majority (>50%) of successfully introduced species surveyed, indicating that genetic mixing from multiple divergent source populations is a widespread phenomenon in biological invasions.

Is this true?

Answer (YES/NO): NO